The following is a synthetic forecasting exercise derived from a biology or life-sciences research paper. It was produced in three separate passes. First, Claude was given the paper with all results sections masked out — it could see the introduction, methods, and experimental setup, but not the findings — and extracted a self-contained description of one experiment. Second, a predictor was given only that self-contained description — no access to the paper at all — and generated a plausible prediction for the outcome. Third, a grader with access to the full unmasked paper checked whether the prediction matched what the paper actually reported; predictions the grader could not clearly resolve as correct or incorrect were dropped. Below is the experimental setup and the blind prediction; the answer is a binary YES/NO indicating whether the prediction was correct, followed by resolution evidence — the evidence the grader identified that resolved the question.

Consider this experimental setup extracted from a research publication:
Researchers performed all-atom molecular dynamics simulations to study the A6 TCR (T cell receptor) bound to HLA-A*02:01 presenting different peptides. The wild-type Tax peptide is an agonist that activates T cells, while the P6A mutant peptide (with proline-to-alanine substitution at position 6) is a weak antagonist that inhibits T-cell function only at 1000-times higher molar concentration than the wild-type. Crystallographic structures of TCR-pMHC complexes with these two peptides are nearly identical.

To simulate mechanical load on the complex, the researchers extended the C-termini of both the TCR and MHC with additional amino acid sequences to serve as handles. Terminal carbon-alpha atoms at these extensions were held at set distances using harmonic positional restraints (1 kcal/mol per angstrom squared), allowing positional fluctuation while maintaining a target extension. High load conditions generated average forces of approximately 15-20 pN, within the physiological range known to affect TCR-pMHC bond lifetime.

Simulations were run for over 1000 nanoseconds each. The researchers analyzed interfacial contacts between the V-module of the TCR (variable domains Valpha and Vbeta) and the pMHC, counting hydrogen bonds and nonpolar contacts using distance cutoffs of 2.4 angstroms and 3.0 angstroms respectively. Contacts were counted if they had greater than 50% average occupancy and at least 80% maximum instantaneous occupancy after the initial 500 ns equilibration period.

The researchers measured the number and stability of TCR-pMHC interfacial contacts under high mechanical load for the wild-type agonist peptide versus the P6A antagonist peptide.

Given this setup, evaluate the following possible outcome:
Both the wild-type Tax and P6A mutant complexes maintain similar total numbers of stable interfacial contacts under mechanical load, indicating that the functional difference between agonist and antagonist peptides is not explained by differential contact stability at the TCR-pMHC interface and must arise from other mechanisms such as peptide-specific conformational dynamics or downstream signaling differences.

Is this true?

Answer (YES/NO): NO